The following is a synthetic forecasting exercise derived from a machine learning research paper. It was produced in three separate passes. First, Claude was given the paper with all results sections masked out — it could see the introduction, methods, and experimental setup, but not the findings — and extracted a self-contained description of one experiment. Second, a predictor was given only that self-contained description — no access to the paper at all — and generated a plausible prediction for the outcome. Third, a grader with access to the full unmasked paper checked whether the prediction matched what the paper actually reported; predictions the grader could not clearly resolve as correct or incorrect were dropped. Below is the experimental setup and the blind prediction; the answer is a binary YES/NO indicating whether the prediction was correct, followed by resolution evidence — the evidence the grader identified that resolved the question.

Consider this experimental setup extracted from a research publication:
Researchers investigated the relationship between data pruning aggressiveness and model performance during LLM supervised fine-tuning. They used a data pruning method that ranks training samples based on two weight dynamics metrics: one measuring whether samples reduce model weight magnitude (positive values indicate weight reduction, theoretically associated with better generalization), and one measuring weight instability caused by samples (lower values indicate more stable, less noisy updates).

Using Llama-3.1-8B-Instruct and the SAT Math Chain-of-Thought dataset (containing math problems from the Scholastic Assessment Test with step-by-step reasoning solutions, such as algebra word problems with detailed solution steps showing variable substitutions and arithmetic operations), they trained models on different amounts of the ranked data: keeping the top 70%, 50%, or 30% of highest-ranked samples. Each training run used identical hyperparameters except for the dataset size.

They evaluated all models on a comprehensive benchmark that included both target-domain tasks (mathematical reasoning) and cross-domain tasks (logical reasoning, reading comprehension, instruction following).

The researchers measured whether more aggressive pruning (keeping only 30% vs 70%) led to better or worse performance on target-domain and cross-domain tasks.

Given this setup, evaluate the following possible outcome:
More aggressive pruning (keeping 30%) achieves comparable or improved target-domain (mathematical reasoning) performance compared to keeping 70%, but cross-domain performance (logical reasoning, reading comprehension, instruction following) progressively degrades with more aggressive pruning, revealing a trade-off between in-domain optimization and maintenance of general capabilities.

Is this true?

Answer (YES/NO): NO